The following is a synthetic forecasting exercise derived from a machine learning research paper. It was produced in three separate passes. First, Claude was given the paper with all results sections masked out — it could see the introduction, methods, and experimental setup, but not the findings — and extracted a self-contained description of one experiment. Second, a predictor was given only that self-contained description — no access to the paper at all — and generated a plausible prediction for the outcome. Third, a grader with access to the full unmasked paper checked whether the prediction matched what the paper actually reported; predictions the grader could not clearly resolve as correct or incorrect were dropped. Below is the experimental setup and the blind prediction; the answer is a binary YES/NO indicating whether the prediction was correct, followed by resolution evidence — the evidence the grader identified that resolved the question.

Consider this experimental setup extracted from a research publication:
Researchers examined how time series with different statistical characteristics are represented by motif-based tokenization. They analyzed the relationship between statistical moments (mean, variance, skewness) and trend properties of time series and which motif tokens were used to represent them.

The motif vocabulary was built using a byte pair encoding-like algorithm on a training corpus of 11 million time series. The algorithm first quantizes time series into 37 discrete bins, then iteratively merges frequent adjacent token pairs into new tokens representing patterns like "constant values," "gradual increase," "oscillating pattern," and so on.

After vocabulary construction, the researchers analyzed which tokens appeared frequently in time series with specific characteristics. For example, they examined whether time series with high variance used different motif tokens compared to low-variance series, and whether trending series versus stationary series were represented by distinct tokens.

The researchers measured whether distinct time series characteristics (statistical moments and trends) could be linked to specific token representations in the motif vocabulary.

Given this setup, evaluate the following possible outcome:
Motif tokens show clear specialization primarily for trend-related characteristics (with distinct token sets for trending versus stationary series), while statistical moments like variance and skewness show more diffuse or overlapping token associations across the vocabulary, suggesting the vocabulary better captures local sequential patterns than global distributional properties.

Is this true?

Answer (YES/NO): NO